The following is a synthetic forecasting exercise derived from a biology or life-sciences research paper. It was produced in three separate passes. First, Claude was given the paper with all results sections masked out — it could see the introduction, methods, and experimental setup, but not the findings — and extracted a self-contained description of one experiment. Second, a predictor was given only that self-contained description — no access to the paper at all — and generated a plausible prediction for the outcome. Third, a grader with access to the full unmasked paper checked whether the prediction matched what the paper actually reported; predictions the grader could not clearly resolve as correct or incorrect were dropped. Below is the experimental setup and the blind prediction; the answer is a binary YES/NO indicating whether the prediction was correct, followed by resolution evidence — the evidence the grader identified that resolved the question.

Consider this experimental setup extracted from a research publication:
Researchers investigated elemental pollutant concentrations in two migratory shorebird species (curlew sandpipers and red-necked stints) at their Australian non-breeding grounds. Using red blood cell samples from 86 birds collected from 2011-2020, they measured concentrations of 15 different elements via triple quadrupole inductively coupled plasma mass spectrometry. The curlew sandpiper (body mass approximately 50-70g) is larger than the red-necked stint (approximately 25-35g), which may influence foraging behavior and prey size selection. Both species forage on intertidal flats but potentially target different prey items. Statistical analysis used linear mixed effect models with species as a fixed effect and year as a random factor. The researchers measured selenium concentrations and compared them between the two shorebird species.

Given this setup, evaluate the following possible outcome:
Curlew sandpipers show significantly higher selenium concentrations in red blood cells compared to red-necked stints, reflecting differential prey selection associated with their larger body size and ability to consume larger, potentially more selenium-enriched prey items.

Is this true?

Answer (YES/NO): YES